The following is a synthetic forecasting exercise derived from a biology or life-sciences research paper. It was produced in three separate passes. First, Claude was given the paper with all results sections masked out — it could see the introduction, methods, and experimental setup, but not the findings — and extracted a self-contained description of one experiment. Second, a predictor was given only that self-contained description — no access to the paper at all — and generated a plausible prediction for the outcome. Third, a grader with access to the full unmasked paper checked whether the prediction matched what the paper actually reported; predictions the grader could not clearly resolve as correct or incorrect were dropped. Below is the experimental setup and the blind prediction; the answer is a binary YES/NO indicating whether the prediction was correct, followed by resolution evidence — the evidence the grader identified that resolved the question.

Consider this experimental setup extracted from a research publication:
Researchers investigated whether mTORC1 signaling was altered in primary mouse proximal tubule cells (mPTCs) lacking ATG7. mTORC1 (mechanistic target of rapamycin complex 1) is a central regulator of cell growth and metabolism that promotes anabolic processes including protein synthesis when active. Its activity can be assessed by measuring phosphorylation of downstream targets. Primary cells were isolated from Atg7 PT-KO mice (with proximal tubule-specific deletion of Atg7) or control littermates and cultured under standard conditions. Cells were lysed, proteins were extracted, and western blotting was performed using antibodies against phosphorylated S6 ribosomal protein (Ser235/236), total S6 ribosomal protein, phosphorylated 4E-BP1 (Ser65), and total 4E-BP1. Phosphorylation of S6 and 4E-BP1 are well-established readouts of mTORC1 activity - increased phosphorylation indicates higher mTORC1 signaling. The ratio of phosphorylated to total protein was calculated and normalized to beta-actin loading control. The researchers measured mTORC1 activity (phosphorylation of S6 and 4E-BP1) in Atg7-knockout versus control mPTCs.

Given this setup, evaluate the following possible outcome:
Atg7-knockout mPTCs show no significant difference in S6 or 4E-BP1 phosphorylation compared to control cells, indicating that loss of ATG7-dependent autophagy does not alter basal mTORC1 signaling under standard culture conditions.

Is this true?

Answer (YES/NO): YES